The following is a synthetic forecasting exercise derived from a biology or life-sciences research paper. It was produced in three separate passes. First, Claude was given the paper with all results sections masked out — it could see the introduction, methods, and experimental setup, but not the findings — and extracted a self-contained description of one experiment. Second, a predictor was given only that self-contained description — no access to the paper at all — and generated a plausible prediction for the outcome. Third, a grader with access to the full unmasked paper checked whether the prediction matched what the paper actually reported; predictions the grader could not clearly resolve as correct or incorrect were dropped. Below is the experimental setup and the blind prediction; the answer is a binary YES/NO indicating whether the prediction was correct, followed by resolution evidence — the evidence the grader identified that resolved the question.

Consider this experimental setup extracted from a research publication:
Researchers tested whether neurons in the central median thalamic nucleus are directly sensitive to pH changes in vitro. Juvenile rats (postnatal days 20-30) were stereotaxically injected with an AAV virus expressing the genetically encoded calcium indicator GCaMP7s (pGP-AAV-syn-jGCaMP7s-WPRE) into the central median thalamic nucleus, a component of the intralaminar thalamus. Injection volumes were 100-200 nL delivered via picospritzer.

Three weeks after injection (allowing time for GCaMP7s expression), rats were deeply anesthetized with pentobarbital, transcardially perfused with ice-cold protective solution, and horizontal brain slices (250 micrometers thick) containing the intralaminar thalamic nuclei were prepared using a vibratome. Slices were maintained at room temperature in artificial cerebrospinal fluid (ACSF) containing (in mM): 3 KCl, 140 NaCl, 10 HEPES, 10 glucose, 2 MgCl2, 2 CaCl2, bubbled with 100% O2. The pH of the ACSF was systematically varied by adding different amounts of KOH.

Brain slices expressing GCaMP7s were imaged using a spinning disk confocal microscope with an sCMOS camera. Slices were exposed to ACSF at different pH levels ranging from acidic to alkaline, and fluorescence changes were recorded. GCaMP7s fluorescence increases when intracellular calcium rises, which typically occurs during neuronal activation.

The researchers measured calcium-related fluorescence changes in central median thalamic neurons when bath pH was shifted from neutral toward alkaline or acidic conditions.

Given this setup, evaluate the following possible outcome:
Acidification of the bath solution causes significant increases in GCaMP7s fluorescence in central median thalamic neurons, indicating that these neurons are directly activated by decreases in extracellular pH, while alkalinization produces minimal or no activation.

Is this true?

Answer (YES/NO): NO